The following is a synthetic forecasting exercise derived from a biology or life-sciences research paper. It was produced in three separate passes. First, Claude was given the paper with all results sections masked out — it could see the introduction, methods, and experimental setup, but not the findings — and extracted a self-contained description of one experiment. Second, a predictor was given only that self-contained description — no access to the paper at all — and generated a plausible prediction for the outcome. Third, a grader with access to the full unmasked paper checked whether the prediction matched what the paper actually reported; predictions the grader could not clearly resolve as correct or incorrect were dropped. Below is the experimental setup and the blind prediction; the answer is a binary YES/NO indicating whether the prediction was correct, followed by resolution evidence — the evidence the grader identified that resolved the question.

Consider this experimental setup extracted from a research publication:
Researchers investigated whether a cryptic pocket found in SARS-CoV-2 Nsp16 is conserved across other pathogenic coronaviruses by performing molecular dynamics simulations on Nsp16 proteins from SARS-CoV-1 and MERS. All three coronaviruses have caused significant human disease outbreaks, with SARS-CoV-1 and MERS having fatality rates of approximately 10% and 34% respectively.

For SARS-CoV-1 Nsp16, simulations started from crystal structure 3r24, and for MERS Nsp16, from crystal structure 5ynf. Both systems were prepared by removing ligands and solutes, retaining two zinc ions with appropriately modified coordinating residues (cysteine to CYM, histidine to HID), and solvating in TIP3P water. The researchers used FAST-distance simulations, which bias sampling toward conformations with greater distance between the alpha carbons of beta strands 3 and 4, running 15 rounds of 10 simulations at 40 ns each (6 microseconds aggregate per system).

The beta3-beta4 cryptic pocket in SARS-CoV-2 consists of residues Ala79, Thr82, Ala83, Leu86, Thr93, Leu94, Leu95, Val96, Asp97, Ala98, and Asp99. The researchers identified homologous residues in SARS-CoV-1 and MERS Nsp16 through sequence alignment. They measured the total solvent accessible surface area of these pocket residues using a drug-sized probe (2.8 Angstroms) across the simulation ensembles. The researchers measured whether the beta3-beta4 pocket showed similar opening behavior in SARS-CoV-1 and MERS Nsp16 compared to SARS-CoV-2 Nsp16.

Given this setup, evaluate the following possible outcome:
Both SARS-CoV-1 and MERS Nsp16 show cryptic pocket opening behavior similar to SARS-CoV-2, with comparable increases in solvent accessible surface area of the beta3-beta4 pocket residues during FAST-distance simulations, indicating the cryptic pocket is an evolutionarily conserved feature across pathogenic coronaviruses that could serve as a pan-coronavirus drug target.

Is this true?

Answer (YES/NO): YES